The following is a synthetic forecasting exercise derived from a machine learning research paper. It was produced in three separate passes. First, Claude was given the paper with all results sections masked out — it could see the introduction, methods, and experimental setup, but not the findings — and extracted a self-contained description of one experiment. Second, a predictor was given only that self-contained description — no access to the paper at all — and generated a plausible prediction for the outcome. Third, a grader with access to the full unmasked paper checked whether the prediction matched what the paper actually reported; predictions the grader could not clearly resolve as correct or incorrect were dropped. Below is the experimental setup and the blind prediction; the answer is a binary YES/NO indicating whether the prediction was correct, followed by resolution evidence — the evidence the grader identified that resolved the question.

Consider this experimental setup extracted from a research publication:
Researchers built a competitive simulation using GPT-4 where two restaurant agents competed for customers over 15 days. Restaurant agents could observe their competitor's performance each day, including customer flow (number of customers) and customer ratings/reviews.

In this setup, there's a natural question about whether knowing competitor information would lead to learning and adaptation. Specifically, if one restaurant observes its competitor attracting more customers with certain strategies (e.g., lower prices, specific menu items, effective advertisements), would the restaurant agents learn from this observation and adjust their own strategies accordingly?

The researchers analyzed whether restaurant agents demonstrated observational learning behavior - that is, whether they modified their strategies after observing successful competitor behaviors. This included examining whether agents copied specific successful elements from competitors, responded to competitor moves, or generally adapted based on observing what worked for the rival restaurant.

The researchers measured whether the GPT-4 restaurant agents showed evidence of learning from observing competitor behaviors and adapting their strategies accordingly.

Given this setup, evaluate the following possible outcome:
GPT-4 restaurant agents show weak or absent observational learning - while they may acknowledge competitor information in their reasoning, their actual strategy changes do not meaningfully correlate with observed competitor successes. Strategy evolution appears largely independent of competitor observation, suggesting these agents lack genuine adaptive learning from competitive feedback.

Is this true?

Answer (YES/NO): NO